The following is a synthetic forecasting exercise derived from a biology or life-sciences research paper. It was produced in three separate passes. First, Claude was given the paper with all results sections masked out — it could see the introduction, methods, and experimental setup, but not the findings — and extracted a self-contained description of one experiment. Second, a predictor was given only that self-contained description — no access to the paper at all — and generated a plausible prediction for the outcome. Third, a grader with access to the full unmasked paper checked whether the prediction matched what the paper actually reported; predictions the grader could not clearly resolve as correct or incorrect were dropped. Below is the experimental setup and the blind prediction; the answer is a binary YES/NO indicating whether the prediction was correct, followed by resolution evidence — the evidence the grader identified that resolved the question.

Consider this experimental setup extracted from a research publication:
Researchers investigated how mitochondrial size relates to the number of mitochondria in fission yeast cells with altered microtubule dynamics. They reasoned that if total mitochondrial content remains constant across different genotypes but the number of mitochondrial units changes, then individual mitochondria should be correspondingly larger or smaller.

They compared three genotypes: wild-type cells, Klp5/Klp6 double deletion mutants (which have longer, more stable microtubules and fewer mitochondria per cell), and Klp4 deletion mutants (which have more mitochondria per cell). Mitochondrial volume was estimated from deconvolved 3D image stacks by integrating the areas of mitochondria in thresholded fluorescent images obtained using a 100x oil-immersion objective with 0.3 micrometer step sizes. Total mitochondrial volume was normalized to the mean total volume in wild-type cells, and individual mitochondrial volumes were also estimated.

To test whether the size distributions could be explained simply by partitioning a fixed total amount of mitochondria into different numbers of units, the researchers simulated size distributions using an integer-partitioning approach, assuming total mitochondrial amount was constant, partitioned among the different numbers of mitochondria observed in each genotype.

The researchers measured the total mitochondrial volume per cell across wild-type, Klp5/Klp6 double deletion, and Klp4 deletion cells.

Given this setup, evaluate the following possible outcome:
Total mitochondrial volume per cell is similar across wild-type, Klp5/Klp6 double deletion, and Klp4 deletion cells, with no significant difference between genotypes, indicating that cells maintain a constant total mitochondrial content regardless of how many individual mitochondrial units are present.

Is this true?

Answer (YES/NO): YES